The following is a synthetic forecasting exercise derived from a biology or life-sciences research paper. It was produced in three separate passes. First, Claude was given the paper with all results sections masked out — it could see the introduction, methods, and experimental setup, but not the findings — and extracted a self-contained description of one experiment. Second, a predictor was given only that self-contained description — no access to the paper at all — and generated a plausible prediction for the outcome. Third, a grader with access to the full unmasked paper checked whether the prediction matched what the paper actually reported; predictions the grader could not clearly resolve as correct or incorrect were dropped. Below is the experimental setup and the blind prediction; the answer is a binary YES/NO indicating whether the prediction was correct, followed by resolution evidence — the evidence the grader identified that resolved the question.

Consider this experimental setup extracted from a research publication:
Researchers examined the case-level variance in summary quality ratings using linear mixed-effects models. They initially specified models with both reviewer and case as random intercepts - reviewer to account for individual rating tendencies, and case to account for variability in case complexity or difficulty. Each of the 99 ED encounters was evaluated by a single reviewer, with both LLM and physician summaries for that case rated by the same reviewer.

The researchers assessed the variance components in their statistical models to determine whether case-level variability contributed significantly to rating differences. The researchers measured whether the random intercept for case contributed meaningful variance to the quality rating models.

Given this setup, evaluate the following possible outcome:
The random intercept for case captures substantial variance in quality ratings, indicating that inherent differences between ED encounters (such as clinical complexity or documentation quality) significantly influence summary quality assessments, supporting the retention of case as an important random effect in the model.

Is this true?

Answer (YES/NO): NO